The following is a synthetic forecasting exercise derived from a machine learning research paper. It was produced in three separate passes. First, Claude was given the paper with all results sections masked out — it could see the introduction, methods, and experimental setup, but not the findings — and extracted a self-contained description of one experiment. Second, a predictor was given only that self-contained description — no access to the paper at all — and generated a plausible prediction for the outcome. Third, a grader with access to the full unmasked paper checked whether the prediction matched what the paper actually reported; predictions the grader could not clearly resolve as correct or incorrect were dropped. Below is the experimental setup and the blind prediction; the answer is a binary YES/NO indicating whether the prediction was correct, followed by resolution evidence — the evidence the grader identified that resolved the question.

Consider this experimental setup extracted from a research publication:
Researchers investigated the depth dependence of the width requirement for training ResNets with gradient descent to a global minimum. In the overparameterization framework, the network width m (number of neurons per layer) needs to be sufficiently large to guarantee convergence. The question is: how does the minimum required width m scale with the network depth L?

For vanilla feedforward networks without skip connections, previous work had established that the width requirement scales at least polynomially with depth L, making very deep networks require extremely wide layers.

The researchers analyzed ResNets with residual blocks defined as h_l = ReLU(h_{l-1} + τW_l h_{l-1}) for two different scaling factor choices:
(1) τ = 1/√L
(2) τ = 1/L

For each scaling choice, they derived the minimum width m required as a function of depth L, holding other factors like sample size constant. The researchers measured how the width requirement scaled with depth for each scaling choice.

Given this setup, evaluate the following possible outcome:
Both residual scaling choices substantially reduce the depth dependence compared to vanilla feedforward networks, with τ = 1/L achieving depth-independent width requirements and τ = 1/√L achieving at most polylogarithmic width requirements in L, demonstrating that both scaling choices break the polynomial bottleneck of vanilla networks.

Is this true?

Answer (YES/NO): NO